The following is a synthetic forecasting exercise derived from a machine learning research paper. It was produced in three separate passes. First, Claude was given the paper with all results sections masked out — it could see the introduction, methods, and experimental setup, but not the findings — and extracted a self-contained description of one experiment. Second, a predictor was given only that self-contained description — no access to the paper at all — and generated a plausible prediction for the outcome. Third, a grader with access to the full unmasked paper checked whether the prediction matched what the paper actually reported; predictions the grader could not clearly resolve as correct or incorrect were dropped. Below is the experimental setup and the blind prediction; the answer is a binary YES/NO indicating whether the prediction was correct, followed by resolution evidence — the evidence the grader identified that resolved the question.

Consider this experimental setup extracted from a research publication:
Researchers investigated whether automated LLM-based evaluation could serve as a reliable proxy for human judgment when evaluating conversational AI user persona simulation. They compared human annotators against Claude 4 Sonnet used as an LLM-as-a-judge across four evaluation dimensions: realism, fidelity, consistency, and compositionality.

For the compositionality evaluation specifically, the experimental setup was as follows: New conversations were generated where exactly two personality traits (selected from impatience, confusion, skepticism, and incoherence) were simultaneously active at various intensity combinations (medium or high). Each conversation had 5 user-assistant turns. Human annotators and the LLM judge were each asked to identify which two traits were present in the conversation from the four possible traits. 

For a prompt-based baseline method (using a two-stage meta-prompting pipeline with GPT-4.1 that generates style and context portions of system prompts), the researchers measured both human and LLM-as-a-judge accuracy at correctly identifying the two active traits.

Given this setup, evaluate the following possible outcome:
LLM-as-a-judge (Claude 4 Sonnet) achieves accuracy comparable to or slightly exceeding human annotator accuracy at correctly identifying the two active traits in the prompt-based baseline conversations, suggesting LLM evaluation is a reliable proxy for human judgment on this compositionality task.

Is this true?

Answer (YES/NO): NO